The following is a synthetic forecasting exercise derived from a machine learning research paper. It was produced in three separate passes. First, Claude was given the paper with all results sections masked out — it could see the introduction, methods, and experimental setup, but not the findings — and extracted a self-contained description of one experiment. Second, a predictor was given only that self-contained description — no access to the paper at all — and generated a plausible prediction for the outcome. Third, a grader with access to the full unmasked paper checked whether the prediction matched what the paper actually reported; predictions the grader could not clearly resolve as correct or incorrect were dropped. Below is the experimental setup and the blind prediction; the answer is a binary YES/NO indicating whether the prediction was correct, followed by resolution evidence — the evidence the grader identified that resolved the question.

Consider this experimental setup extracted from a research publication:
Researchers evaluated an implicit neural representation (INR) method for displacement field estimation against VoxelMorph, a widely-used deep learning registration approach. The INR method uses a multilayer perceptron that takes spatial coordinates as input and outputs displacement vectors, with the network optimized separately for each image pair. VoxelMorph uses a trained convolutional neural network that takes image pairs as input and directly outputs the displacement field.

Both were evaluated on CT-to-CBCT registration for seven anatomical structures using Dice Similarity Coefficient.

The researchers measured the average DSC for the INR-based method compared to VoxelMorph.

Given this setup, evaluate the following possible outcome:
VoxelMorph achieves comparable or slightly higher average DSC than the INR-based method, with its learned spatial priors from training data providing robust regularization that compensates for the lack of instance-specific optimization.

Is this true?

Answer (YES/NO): NO